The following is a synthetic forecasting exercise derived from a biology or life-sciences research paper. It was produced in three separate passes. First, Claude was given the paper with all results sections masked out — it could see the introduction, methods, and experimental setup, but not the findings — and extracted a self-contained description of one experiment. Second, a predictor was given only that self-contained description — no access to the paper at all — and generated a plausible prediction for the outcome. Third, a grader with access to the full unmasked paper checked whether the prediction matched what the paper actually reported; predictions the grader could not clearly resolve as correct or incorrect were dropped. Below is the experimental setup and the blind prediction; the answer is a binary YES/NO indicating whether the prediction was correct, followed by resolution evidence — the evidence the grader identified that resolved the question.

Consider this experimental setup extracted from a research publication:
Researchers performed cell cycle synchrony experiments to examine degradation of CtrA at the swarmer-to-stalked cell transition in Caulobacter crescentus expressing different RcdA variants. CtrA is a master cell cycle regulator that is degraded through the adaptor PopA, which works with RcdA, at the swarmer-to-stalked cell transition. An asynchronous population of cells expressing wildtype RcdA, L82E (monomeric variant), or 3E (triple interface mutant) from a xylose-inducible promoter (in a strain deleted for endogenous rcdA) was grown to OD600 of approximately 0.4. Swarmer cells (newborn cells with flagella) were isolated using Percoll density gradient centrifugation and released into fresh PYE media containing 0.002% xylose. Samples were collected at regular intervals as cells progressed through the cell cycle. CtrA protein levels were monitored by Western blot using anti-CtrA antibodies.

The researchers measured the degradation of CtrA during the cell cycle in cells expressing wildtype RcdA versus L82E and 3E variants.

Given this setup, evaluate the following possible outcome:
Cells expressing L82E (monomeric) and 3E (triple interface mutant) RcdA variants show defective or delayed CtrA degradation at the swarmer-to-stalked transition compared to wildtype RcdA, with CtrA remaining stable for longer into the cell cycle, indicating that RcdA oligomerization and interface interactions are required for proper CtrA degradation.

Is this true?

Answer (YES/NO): NO